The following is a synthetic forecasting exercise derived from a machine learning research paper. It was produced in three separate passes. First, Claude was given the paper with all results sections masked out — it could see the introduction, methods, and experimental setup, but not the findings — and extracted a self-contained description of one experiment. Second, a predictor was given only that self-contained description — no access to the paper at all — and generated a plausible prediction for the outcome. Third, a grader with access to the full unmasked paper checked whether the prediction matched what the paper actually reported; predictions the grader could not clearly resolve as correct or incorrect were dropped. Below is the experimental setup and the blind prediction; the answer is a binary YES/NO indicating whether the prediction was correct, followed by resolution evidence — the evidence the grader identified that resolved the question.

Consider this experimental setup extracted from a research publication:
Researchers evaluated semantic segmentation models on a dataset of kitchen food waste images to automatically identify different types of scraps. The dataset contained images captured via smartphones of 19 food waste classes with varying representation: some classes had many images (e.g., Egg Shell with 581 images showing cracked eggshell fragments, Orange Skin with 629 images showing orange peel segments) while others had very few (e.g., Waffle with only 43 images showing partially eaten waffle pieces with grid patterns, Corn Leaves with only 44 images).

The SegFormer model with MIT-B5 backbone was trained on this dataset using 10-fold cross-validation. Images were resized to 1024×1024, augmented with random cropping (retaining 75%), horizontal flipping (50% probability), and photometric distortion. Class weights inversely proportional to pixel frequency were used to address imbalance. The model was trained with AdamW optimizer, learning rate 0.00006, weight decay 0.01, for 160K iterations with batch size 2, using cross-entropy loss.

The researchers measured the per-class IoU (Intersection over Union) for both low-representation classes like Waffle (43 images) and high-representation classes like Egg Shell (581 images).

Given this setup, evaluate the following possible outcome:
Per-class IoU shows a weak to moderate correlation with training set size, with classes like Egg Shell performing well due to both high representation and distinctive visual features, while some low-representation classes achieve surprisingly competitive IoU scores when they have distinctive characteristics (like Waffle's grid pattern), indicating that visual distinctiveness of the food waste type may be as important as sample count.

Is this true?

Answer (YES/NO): YES